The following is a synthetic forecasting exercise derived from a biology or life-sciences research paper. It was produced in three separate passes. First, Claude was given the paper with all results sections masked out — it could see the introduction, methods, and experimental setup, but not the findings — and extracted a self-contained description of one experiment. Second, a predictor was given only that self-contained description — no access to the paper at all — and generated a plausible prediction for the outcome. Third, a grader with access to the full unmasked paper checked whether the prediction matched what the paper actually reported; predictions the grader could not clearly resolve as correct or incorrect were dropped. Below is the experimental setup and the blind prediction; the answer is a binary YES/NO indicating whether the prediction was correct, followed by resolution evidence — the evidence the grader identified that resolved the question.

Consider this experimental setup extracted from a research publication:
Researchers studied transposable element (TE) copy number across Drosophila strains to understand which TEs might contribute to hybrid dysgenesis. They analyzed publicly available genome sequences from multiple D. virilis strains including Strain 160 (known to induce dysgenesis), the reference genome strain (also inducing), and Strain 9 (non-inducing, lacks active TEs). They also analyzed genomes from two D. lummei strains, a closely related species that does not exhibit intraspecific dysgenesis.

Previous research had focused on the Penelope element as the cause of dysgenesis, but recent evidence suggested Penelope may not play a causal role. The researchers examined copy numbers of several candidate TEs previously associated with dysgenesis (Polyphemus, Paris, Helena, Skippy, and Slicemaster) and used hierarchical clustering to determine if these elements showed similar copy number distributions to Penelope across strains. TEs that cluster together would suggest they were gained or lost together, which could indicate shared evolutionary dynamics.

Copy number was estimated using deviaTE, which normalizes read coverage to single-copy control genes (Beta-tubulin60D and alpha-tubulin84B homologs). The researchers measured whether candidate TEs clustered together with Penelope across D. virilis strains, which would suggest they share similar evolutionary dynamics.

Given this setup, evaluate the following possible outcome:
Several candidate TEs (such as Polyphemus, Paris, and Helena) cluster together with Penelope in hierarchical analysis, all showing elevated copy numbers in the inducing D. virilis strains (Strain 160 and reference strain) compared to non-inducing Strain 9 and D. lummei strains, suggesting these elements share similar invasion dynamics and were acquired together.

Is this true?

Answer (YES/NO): NO